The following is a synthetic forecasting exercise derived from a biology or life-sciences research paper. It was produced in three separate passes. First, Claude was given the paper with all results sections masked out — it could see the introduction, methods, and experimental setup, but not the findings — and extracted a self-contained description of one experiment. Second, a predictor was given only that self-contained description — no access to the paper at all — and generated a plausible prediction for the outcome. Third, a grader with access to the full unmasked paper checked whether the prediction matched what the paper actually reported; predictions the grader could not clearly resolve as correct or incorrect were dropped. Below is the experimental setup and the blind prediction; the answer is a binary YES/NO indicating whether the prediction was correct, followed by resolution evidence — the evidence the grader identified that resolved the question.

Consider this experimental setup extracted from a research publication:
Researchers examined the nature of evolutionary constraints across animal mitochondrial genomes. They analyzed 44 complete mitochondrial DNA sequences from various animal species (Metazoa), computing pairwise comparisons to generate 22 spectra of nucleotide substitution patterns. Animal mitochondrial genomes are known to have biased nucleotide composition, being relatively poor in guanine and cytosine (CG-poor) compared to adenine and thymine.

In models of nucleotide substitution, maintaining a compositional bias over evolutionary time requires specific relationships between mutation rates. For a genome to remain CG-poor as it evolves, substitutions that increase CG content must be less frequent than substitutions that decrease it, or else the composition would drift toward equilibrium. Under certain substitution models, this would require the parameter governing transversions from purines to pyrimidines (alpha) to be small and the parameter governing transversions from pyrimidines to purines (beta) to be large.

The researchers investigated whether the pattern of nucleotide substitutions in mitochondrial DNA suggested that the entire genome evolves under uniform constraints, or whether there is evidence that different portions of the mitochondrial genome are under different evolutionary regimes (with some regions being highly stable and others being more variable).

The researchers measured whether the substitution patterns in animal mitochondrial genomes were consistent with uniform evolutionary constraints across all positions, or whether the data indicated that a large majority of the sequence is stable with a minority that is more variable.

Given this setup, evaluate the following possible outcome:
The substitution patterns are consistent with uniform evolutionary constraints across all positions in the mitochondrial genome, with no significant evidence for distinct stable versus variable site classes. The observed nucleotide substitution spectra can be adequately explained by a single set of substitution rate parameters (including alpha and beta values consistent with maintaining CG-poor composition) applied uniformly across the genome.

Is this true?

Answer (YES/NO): NO